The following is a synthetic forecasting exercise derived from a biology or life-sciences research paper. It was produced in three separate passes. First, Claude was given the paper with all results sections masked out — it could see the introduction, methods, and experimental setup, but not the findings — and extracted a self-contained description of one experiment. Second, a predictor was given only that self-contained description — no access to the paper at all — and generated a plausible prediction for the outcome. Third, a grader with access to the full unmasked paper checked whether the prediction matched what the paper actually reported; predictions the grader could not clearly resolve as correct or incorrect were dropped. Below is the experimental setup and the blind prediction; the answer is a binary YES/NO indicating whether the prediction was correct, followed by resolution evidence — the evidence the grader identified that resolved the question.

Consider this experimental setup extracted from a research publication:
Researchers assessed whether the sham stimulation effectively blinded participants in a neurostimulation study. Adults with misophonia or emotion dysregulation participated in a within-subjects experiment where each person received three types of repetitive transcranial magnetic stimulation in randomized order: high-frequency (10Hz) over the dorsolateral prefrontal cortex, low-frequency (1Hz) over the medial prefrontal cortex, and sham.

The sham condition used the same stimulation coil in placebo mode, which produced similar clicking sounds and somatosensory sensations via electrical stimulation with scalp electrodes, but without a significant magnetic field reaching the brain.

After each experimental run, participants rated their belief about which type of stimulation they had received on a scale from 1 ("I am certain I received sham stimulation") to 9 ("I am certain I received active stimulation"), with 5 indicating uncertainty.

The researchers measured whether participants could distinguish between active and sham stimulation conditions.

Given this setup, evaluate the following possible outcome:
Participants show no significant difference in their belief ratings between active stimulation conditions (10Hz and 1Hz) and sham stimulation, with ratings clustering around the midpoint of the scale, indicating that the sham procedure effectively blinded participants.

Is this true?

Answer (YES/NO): NO